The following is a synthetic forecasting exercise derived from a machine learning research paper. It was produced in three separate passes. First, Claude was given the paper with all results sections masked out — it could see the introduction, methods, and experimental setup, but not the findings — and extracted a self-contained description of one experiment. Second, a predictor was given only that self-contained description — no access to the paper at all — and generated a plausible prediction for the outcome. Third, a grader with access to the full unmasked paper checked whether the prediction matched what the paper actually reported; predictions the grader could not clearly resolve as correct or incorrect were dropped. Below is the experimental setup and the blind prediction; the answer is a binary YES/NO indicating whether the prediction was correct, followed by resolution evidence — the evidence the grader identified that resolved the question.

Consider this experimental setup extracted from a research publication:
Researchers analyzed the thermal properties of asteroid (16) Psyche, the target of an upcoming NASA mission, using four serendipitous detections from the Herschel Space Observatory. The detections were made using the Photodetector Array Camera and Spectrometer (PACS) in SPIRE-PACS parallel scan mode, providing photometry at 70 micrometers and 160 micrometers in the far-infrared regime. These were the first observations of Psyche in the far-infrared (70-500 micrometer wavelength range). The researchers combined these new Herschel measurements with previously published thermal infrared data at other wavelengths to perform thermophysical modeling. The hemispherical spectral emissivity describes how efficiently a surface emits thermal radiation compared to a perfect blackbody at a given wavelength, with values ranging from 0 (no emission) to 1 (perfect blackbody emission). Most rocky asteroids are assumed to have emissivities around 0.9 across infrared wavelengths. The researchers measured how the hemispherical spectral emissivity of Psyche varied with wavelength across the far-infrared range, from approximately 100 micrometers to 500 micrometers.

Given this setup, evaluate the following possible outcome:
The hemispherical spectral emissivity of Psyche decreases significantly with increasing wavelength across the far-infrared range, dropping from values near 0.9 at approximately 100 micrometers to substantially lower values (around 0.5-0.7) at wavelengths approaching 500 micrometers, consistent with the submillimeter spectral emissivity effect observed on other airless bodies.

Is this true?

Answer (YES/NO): NO